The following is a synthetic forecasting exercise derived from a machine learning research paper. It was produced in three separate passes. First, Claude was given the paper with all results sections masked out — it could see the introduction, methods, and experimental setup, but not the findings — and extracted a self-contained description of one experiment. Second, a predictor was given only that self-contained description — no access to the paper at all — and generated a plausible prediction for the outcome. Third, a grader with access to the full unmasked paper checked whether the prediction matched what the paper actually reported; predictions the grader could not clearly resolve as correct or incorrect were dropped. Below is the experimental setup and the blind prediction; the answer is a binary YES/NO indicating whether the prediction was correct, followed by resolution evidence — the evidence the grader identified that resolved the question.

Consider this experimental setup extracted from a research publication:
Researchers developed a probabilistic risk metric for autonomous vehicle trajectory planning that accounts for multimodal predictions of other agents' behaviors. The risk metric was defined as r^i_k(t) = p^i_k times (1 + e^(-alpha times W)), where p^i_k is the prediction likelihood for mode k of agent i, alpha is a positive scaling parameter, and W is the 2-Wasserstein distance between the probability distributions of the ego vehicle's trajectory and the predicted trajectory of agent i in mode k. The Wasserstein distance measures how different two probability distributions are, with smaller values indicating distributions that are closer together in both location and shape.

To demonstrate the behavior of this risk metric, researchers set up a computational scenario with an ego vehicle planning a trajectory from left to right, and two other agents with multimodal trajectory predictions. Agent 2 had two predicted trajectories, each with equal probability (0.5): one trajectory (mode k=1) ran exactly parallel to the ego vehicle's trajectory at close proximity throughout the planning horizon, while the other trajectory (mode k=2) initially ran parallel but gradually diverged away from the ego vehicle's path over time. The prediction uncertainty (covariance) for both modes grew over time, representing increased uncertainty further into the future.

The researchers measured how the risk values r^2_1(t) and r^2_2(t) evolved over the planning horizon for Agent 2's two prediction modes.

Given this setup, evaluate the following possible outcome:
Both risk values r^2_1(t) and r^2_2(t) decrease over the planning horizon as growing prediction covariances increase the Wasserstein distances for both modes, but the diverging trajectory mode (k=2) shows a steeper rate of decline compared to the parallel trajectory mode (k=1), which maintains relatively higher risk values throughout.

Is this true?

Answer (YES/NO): NO